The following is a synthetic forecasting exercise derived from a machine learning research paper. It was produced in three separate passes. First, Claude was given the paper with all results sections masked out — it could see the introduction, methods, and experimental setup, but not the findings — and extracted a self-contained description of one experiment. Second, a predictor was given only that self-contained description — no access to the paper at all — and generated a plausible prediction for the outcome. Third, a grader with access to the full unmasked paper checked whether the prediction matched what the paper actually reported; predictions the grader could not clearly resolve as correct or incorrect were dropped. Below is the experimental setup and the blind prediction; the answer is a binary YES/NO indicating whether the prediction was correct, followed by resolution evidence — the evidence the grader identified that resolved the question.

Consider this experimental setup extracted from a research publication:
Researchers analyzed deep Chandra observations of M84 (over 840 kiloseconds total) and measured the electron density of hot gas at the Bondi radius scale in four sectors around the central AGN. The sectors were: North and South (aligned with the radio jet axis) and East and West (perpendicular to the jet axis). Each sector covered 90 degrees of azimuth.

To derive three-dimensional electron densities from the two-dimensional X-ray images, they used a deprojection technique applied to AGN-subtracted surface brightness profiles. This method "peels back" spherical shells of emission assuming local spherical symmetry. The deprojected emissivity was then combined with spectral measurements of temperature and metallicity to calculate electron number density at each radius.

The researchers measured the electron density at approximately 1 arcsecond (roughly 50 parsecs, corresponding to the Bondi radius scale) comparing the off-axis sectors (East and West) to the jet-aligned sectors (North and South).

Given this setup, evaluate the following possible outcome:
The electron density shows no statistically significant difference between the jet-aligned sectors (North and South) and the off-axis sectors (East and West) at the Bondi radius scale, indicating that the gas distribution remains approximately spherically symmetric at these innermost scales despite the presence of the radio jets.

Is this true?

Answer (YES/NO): NO